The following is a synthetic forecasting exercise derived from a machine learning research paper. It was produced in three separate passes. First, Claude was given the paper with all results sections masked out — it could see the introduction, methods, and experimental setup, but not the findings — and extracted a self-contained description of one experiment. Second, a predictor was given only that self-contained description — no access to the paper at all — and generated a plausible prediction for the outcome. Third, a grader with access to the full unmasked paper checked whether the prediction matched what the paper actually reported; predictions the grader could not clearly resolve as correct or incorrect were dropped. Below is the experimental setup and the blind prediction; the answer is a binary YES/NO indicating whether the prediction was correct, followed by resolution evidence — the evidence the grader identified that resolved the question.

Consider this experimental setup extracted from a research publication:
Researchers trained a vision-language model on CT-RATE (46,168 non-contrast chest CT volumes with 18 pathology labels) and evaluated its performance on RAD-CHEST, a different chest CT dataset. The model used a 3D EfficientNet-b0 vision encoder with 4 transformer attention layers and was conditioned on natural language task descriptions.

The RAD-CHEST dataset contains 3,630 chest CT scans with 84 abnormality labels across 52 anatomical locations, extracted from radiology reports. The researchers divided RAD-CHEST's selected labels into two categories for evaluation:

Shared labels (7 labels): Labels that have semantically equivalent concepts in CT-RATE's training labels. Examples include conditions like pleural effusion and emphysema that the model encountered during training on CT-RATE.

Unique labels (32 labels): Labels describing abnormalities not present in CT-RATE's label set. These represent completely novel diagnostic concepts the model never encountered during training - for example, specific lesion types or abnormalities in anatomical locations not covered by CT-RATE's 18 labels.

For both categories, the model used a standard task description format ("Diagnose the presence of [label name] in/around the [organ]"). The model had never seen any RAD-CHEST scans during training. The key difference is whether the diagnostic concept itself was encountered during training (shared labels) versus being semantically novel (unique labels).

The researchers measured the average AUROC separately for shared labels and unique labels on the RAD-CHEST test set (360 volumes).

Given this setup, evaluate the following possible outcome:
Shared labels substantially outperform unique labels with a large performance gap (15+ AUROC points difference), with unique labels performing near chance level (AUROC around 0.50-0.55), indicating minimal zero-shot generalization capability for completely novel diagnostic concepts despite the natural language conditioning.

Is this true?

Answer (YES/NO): NO